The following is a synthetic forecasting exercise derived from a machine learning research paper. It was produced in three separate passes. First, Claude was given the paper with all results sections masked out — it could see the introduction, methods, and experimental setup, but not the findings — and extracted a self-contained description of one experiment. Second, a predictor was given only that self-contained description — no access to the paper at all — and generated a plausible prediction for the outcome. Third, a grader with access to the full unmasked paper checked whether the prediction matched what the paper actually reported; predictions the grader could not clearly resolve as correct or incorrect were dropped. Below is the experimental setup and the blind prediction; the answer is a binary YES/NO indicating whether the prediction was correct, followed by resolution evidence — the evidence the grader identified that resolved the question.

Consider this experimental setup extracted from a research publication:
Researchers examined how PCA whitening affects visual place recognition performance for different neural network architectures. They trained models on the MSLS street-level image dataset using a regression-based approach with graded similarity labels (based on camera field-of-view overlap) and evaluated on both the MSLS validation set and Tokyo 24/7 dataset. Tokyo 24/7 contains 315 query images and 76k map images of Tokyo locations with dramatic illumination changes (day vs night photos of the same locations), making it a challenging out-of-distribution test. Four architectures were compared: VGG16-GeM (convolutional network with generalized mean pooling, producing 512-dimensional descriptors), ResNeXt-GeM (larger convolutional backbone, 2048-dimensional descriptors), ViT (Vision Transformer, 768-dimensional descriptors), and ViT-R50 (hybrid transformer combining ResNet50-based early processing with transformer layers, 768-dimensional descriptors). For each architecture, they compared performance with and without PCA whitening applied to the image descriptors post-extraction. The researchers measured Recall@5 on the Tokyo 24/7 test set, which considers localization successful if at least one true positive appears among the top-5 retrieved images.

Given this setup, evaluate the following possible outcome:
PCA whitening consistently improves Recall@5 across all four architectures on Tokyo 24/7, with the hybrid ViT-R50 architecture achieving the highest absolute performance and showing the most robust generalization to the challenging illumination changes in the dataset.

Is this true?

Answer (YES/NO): NO